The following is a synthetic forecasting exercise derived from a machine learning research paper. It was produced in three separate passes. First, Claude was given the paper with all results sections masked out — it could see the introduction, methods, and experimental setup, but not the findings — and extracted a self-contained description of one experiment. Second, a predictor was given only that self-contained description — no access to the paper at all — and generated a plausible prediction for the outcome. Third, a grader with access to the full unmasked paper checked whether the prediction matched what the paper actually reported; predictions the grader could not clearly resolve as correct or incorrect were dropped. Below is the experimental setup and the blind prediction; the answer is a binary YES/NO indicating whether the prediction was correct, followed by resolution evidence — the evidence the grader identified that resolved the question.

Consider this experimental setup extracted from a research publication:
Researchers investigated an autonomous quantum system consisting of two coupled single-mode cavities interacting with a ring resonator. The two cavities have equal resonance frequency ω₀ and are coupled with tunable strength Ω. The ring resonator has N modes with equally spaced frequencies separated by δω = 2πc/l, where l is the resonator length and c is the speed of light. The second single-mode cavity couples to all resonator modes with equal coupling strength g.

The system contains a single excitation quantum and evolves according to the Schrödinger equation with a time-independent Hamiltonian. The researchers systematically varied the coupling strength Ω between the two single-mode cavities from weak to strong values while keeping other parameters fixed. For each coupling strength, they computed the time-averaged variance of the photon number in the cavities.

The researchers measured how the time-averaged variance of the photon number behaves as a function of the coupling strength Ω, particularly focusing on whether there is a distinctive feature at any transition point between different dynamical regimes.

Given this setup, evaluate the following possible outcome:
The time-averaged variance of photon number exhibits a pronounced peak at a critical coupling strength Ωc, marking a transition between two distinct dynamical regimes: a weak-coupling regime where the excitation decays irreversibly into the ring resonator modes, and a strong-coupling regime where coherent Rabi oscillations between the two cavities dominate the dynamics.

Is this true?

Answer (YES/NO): NO